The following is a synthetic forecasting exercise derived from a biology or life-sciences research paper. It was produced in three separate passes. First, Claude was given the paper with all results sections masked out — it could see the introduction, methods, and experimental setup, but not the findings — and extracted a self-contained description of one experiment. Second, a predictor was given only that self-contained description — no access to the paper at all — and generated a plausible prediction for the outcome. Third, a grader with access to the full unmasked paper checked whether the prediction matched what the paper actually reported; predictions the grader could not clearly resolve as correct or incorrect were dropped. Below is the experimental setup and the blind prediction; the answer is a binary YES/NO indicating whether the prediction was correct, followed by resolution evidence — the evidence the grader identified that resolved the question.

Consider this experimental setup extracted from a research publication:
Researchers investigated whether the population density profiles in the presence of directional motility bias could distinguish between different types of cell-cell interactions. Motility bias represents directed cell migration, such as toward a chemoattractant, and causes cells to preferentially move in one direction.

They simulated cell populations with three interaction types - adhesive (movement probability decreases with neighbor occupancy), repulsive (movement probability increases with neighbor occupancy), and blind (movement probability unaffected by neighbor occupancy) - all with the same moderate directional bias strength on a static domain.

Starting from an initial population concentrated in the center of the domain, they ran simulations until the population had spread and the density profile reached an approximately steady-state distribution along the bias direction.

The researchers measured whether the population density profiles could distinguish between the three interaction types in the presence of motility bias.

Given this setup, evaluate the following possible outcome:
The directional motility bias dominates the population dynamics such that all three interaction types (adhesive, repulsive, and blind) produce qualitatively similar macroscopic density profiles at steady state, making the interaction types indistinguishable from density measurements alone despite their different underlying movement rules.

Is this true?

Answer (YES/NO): NO